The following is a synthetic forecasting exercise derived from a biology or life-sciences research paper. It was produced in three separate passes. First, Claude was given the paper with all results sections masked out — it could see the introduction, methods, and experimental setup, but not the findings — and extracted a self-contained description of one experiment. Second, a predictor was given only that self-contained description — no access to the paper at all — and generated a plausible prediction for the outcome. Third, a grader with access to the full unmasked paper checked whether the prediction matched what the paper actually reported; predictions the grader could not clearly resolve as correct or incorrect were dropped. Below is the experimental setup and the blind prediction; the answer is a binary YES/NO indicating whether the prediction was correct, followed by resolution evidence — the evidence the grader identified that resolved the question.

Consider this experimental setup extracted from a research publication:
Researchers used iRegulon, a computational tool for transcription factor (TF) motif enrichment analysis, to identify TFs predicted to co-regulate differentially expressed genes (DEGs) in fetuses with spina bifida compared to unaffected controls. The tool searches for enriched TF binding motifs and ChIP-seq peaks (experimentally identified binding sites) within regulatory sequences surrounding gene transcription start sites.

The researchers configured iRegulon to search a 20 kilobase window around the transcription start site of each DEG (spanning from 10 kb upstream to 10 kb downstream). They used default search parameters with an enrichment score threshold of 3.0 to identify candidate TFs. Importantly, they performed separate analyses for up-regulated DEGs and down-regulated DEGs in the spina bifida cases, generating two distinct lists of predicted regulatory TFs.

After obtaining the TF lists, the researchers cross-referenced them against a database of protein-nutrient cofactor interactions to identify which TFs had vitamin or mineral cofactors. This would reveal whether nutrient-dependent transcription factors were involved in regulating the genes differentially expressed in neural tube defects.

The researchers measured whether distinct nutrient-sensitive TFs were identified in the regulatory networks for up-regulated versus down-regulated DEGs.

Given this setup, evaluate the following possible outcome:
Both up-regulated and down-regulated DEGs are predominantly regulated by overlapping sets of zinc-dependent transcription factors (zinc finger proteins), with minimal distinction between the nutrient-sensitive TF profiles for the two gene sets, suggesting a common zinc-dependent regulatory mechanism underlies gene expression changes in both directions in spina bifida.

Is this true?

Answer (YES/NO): NO